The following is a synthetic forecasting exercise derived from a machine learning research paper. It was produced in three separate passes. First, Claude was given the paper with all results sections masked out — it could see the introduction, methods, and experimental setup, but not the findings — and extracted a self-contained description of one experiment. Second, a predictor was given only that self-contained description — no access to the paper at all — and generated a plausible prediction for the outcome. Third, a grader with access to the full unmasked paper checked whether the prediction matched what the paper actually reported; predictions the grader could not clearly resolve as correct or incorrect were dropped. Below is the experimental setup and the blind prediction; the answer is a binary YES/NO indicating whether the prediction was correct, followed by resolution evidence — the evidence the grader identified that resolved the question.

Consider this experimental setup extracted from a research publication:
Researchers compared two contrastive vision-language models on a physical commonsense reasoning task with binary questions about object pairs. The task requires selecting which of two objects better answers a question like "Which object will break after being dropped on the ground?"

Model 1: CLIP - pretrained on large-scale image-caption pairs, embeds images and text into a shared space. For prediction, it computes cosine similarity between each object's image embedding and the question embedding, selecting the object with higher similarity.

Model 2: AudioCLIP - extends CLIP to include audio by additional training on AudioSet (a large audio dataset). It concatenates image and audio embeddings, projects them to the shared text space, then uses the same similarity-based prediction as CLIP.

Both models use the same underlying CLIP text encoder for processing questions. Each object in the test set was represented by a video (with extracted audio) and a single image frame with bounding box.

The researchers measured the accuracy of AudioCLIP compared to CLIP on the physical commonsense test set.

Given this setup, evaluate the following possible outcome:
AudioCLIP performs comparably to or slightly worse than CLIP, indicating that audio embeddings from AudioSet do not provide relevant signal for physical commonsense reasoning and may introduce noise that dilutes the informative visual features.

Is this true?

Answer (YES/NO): NO